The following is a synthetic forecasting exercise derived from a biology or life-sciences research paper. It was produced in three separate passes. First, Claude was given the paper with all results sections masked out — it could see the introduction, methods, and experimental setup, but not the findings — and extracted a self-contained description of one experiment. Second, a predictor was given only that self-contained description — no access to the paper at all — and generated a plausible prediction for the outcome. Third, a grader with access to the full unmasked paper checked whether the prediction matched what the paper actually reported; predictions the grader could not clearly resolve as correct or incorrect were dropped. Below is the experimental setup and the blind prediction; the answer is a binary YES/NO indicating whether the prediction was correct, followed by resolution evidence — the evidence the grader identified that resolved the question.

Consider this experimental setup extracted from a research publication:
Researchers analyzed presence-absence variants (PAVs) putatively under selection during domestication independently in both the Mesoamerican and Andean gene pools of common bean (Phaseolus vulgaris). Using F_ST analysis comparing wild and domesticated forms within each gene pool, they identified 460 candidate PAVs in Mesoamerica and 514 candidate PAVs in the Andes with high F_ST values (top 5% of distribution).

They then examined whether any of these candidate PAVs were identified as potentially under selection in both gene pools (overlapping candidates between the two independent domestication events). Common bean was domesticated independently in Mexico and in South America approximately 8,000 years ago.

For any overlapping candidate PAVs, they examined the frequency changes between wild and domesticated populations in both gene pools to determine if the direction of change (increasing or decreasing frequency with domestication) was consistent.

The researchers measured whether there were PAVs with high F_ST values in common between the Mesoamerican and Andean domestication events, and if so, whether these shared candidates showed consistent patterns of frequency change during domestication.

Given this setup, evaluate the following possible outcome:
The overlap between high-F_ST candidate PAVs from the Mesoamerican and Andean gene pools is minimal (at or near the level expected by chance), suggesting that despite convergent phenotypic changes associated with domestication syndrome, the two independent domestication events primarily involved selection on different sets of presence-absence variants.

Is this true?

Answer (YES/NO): NO